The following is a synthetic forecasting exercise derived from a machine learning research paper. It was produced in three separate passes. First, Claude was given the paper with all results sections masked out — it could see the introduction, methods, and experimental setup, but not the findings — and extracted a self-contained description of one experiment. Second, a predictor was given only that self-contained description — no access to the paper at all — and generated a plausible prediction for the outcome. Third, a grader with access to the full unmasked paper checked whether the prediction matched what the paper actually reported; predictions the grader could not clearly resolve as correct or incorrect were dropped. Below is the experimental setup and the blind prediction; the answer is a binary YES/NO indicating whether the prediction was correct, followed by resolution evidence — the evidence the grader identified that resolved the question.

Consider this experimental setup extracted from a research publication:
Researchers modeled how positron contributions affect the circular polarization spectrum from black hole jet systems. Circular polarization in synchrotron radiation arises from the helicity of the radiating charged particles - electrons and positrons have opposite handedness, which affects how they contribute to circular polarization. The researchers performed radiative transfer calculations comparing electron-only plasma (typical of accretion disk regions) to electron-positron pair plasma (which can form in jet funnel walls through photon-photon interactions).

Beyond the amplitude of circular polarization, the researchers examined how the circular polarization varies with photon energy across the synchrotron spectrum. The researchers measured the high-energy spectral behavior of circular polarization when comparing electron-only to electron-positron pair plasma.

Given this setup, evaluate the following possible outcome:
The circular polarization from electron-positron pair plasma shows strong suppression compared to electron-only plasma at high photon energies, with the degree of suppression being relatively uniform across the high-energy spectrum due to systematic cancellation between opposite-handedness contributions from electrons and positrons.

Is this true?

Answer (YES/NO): NO